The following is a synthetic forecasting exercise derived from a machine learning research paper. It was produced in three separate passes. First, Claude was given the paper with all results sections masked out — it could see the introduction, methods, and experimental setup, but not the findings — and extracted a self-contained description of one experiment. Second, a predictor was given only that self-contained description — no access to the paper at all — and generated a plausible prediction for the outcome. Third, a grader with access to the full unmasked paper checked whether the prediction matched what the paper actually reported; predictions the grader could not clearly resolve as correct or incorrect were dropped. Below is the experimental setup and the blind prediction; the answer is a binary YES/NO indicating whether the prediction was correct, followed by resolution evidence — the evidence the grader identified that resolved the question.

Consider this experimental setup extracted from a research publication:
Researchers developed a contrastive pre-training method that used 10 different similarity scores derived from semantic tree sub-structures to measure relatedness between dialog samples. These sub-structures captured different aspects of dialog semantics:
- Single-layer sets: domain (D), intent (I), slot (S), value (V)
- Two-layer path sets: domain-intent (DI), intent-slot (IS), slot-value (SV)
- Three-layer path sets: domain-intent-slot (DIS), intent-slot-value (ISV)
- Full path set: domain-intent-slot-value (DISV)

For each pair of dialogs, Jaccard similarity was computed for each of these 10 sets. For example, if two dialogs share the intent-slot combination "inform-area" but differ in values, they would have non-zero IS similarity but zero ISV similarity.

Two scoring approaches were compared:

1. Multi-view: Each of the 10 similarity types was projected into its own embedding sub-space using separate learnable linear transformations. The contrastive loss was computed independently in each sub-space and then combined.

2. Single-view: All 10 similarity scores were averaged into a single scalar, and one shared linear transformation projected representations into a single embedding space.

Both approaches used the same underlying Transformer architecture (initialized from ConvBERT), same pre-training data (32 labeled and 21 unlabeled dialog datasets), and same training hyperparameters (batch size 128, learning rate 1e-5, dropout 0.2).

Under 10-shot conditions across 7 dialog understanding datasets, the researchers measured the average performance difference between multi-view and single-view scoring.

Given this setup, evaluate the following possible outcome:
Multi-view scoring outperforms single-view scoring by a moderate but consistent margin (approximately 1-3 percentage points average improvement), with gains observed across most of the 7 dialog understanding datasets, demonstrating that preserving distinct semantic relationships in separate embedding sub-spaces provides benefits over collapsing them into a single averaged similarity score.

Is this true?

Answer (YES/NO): NO